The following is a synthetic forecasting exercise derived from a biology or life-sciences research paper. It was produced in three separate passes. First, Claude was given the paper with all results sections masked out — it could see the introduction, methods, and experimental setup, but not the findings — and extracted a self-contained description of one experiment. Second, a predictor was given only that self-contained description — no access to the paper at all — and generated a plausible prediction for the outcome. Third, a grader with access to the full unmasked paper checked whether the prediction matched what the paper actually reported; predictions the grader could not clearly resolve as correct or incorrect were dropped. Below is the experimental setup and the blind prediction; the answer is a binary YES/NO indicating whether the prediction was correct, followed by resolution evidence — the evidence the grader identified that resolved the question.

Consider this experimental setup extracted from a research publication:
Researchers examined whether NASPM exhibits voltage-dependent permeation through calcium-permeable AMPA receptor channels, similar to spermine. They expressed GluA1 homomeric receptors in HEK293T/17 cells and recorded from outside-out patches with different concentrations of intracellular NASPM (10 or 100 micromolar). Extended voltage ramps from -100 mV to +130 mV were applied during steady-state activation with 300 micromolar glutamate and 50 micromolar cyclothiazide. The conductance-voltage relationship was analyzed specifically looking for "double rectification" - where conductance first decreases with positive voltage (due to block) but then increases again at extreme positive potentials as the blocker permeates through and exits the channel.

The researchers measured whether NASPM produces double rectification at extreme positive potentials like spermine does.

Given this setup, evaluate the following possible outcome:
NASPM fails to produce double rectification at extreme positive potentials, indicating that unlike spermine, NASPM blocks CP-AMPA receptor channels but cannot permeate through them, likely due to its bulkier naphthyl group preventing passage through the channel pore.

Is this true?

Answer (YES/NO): NO